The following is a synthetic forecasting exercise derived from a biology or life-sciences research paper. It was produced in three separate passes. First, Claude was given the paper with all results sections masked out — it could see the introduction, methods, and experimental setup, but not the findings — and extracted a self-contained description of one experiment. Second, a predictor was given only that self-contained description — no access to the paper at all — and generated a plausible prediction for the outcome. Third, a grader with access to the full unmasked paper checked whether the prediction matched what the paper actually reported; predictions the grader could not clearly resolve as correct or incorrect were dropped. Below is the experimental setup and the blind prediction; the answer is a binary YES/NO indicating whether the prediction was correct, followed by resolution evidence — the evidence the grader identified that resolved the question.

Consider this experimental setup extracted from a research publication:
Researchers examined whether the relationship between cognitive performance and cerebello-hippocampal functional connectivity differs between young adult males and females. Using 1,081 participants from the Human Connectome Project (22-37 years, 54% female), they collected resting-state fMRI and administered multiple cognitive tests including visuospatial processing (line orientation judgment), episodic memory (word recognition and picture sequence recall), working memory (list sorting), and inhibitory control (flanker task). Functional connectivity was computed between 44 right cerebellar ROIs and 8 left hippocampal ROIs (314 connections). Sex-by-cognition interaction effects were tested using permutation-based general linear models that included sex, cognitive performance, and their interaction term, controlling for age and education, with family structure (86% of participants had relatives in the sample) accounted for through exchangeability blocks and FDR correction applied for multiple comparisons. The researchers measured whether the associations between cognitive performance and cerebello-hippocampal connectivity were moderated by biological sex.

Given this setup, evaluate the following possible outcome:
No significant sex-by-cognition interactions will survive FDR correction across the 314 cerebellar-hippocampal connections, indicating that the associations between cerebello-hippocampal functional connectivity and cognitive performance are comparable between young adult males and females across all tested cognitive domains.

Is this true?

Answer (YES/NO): YES